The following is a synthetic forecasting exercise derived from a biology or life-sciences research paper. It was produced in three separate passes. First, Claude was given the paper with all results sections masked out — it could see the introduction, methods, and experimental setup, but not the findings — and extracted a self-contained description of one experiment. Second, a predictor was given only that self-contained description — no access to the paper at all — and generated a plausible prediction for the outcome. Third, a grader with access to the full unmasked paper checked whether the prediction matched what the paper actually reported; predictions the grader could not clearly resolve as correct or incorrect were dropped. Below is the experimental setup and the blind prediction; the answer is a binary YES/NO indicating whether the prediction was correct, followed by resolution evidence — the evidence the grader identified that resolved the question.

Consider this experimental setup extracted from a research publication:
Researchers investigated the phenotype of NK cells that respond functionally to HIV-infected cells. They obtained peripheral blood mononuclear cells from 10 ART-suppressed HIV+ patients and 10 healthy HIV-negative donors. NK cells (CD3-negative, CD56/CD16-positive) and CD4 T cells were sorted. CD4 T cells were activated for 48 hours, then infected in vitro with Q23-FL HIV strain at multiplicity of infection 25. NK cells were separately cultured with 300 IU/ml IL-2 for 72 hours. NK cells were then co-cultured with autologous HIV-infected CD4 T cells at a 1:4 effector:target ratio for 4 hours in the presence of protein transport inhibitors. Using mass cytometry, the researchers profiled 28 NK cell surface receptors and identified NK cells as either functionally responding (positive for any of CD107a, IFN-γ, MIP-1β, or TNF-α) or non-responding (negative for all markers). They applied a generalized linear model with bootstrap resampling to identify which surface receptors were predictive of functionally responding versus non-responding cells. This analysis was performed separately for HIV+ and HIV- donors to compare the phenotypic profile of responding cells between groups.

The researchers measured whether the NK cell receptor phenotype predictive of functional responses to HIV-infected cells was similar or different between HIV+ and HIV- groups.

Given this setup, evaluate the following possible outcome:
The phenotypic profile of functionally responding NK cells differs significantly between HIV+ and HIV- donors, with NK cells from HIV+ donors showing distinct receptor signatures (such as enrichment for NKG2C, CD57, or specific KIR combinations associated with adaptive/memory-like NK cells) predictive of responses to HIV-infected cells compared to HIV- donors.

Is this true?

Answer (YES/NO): NO